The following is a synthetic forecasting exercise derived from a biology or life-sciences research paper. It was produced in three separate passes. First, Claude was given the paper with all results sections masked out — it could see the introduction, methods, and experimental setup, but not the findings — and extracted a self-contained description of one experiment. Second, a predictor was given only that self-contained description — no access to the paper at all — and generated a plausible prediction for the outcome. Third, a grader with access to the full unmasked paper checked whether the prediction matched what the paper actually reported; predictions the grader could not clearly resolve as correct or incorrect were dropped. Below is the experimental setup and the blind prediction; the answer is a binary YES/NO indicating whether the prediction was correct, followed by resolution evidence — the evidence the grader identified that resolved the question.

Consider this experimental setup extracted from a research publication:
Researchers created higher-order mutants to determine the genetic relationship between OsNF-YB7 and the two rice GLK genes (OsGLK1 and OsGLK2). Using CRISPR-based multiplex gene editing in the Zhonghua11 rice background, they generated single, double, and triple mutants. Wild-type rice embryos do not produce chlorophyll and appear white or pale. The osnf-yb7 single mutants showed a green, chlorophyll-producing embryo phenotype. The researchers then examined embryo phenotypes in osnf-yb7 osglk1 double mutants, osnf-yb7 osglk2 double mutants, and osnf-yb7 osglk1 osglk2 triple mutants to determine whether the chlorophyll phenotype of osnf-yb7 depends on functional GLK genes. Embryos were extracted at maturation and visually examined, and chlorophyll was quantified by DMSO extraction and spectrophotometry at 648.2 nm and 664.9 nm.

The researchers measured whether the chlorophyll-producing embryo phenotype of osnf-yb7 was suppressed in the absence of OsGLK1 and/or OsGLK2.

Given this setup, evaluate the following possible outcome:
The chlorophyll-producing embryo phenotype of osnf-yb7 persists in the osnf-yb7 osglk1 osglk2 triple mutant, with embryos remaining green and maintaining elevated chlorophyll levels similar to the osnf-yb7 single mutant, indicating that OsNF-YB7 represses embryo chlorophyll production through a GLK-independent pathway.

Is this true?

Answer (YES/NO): NO